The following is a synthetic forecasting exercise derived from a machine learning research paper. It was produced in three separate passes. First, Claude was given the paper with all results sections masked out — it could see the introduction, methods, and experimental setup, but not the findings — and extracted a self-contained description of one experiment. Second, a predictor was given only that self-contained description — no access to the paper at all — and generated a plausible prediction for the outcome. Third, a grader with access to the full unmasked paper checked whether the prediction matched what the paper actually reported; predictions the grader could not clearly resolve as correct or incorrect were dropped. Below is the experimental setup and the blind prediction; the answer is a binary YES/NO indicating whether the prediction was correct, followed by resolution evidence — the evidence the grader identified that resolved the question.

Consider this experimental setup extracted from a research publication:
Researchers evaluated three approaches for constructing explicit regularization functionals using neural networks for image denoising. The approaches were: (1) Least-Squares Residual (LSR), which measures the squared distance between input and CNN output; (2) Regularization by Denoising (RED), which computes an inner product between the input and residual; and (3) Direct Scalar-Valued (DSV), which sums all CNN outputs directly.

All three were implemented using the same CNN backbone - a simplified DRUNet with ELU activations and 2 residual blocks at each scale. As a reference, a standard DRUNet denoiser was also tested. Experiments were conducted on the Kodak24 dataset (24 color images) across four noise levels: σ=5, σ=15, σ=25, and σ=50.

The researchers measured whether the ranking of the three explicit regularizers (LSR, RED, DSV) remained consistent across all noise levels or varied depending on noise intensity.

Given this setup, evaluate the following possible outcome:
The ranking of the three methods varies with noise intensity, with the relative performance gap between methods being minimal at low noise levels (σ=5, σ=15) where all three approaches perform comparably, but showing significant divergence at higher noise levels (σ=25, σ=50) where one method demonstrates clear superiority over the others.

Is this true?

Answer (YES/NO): NO